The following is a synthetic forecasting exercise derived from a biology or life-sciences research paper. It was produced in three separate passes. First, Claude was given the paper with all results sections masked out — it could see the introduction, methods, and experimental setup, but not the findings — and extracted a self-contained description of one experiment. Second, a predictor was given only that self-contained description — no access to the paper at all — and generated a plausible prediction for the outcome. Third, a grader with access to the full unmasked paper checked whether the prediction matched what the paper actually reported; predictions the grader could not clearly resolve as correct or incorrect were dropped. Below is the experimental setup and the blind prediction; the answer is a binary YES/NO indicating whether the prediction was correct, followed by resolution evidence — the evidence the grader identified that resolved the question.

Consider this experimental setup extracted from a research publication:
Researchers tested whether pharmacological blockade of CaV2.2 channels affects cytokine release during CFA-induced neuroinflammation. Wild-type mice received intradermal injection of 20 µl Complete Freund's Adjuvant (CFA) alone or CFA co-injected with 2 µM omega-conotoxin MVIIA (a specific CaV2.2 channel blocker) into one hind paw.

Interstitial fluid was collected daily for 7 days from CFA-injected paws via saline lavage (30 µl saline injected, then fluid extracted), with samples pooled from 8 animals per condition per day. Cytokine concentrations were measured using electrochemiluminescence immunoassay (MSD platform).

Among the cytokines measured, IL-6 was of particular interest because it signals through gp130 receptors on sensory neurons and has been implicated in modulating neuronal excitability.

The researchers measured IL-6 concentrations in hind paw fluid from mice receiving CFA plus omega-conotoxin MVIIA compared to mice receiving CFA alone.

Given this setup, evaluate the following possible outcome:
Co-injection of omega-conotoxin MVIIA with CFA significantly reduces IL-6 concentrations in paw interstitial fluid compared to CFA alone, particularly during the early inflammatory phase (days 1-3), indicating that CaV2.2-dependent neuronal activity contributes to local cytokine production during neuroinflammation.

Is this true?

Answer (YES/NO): YES